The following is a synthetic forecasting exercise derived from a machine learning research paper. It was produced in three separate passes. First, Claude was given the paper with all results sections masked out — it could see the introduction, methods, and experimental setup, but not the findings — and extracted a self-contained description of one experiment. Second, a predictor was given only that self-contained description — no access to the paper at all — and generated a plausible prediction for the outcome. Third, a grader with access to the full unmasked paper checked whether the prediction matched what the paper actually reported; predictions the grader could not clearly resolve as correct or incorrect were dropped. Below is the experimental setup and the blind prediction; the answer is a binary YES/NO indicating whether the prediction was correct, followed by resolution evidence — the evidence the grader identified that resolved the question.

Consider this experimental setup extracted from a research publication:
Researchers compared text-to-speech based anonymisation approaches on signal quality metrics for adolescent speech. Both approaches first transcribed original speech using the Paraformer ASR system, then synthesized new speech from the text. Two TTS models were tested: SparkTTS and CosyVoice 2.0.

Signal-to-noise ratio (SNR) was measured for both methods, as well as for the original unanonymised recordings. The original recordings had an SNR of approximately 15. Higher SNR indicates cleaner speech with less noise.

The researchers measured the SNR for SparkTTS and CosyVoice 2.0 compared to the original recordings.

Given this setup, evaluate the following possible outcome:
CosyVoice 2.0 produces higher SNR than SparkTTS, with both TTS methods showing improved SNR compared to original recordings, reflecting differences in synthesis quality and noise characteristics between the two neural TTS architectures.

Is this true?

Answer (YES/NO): YES